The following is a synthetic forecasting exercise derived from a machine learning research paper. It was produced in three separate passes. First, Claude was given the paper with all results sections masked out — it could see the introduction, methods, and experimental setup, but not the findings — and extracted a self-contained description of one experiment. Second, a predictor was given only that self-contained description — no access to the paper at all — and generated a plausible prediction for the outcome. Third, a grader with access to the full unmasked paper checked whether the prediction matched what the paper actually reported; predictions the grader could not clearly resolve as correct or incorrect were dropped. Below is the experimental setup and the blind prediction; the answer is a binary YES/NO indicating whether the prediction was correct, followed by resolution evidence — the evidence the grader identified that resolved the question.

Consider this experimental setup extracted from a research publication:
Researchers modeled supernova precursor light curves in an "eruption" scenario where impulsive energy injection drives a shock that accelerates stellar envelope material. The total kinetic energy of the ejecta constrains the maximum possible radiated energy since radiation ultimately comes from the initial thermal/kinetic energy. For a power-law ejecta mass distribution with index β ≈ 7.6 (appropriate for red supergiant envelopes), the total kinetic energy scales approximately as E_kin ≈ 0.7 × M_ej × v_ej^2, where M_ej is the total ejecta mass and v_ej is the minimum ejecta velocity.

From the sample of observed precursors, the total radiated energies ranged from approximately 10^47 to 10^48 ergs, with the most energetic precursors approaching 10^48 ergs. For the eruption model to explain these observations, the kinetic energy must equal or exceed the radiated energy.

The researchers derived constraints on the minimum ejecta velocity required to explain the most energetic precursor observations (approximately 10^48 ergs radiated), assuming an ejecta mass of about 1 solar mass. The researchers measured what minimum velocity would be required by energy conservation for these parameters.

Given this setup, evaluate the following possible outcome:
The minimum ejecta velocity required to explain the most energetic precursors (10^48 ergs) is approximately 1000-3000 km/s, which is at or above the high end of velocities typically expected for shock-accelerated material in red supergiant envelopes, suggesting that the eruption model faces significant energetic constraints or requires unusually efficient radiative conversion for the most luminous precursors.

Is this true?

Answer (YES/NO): NO